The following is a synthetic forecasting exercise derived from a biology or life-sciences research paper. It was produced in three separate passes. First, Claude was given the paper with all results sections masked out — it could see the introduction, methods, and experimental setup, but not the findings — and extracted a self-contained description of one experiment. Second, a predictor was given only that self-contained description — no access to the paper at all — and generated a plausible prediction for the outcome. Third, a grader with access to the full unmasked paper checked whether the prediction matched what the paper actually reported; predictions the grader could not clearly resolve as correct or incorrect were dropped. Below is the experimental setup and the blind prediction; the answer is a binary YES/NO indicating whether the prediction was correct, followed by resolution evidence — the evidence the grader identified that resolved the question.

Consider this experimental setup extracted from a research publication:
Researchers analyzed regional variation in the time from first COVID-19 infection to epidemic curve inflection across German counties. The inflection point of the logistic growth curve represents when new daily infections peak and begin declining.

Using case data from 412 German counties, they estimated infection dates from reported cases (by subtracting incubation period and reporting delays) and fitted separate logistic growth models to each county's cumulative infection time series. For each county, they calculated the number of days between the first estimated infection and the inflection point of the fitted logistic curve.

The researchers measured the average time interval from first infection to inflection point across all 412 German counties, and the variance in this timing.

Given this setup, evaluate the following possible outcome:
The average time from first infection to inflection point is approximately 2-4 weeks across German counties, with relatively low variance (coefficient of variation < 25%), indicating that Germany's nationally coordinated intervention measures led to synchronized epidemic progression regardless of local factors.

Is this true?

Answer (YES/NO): NO